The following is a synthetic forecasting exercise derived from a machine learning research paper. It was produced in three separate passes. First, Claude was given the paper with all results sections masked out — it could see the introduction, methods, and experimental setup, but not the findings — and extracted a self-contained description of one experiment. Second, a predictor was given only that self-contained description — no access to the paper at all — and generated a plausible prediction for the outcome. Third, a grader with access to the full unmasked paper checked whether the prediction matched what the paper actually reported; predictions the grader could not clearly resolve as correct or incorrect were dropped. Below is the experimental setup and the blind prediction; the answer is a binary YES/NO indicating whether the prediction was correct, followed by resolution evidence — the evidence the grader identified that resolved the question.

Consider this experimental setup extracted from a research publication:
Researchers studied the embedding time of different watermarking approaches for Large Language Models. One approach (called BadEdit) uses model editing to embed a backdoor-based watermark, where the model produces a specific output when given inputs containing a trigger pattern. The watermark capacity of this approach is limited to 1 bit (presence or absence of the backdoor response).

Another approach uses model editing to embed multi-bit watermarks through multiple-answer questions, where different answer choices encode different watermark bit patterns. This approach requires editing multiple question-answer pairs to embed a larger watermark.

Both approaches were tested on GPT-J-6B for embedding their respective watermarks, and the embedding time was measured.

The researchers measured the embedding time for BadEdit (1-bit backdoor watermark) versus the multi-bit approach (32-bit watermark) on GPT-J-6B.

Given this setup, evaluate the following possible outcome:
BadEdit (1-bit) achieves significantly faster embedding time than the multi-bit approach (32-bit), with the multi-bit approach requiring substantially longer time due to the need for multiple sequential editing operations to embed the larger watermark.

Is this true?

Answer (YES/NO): NO